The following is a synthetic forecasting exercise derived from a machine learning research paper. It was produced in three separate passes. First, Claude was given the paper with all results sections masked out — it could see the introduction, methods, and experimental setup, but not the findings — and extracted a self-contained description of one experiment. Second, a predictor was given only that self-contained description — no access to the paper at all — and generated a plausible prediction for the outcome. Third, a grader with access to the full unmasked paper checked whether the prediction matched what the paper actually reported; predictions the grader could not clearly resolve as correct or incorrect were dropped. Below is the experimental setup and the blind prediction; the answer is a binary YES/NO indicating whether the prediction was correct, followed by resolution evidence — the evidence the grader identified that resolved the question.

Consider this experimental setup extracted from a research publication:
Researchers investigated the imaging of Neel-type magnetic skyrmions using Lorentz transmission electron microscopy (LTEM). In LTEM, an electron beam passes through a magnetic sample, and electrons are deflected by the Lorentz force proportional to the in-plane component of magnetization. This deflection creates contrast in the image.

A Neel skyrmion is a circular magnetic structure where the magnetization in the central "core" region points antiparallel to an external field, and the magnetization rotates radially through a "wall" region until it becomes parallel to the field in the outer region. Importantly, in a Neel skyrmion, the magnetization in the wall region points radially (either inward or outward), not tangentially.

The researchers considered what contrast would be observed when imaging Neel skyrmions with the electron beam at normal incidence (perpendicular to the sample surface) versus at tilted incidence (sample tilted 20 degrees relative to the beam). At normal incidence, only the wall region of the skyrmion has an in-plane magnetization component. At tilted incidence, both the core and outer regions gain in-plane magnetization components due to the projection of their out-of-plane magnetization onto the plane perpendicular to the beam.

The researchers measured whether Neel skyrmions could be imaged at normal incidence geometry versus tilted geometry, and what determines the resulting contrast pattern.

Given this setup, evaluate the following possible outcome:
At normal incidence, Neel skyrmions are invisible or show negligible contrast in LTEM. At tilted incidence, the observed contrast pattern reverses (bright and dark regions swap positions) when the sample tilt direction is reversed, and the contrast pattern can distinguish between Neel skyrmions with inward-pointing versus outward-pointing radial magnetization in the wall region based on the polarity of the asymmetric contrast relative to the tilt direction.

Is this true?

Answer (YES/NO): NO